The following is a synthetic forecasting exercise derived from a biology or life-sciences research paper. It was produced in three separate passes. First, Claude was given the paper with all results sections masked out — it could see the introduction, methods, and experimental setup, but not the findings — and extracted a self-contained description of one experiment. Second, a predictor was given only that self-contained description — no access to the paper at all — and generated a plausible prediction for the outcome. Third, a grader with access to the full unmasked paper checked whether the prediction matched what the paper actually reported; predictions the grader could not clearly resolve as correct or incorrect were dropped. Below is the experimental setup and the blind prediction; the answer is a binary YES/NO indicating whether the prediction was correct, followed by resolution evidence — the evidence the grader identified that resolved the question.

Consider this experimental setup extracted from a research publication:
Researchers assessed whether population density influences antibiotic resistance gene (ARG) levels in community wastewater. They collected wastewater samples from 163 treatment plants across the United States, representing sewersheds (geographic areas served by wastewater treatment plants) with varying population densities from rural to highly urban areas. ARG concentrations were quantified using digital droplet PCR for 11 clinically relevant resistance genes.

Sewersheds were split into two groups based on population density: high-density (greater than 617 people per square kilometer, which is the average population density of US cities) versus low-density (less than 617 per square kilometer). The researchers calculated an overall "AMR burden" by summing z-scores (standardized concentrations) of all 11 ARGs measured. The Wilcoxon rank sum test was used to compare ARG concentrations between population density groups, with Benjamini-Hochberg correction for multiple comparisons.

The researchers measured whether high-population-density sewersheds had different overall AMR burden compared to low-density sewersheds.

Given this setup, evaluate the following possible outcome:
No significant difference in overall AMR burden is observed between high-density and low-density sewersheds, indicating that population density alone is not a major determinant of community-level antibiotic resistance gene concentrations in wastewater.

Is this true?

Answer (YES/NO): YES